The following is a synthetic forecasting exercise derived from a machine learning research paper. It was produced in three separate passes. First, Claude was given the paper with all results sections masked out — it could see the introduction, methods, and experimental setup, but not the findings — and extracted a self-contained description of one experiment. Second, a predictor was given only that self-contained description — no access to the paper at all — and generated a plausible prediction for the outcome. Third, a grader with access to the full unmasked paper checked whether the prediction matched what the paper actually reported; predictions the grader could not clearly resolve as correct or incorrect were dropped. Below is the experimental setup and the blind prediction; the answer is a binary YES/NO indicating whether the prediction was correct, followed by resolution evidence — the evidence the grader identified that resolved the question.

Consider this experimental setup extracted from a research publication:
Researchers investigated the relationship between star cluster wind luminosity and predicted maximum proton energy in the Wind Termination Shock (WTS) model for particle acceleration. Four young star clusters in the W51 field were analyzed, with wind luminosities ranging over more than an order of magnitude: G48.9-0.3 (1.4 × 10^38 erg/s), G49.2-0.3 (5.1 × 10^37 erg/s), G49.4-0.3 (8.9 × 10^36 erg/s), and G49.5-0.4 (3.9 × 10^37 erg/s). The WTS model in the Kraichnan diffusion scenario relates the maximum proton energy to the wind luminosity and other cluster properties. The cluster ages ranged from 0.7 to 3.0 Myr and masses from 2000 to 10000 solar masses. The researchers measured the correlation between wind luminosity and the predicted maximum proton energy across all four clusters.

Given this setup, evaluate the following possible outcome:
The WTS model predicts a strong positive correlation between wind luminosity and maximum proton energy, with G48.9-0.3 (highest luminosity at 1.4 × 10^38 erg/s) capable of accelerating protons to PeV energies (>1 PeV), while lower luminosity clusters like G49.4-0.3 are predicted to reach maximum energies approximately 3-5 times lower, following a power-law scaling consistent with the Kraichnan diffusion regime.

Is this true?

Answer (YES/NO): NO